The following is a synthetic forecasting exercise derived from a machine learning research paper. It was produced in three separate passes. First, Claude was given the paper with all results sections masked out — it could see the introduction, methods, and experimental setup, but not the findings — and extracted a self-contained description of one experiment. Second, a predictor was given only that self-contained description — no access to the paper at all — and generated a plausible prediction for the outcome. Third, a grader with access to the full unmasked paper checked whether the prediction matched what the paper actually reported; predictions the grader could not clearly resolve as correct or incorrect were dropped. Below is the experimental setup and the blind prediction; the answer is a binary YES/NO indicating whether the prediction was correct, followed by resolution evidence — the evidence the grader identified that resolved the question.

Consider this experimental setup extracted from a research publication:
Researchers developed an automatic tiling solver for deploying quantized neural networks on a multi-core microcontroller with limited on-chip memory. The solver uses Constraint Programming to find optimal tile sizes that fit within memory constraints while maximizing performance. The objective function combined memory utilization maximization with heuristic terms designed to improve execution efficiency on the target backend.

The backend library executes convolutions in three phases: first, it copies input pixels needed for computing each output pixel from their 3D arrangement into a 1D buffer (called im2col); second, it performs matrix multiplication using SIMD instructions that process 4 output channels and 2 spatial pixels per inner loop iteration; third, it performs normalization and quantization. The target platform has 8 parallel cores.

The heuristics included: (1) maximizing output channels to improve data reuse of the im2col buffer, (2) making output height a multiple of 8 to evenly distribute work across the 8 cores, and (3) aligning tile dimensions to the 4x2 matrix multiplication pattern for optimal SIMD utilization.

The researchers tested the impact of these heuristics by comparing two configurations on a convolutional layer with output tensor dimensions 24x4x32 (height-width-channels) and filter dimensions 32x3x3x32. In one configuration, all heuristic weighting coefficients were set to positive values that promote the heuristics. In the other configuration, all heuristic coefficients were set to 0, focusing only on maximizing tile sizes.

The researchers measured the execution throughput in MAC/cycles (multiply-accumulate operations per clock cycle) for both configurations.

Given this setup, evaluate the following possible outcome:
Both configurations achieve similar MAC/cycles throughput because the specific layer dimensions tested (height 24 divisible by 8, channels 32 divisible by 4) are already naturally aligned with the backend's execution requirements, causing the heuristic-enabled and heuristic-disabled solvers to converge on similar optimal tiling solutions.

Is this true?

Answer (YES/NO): NO